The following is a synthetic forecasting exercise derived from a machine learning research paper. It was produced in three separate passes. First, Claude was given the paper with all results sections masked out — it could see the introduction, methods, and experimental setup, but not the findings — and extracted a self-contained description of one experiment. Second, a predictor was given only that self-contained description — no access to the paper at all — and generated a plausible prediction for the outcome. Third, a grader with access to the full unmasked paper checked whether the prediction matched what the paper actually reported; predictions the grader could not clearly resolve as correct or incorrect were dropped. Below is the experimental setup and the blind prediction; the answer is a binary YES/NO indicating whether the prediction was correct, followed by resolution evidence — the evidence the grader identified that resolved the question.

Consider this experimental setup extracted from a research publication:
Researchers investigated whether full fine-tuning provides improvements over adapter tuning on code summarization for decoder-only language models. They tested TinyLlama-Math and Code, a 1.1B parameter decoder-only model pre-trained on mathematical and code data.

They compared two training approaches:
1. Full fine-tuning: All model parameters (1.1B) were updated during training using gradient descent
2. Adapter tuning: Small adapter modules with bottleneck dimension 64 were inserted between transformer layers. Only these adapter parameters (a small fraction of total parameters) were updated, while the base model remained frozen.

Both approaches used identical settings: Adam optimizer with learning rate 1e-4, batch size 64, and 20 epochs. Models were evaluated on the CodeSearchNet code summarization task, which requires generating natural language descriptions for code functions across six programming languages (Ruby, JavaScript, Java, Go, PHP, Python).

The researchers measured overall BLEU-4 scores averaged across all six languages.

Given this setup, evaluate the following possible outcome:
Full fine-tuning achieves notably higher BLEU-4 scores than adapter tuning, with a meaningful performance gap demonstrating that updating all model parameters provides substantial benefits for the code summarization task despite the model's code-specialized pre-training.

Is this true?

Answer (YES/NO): NO